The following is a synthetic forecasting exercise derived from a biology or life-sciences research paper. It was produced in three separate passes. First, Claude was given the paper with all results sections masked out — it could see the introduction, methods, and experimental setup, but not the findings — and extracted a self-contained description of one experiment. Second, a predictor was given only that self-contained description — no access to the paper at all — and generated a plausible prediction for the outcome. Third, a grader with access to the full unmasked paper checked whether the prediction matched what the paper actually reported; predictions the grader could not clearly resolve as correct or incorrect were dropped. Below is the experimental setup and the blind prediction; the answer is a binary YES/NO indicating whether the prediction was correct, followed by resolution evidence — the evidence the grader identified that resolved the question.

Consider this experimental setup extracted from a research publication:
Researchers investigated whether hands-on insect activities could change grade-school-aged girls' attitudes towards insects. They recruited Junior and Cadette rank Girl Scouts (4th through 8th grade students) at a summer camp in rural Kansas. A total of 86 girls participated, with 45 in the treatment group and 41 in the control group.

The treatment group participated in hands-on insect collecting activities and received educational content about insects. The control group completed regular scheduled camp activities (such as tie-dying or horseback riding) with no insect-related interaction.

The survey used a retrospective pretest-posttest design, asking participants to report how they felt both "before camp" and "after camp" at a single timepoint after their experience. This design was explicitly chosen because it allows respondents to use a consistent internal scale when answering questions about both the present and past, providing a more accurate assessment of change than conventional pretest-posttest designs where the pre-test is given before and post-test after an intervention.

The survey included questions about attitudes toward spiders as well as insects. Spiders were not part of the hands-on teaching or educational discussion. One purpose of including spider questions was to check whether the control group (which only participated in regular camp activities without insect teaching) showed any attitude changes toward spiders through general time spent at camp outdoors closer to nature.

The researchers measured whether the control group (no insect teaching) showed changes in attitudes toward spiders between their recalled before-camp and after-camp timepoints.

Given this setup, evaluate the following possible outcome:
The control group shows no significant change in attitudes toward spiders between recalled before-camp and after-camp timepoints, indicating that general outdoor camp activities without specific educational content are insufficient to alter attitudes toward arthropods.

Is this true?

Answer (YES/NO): YES